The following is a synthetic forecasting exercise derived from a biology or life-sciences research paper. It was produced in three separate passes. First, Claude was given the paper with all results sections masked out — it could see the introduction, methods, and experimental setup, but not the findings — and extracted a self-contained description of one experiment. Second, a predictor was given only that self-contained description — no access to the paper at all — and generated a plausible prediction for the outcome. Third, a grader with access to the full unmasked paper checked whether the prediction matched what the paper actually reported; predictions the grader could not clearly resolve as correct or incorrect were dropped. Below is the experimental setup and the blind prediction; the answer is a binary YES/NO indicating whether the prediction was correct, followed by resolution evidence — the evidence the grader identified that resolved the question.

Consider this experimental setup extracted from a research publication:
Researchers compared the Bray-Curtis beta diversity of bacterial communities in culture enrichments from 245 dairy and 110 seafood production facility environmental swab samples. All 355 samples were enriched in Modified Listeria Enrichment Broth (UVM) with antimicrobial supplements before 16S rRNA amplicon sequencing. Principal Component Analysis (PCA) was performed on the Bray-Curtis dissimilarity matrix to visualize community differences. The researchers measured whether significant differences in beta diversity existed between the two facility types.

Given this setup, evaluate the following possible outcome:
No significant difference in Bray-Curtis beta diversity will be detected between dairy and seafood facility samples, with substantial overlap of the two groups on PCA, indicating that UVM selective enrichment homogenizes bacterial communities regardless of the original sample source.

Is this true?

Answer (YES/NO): YES